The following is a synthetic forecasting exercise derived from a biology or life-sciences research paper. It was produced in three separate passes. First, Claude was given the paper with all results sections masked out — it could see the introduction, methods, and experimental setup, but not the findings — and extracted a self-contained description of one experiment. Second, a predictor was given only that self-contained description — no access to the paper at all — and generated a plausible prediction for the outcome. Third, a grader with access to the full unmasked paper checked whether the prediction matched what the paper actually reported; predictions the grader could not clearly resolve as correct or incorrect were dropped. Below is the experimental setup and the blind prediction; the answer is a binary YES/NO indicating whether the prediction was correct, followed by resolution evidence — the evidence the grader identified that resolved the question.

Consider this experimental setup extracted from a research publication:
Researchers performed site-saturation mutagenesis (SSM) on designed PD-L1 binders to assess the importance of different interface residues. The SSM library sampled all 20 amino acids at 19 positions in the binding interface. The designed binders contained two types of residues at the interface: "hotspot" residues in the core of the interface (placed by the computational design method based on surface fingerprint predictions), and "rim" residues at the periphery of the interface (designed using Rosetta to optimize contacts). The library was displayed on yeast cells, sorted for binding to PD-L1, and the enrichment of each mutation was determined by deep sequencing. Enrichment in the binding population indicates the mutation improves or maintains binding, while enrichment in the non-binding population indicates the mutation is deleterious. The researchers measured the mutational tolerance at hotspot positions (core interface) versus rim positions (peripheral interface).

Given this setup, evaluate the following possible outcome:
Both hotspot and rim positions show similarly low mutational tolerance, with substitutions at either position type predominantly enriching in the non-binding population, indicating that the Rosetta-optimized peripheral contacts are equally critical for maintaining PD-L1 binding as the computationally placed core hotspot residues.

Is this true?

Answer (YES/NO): NO